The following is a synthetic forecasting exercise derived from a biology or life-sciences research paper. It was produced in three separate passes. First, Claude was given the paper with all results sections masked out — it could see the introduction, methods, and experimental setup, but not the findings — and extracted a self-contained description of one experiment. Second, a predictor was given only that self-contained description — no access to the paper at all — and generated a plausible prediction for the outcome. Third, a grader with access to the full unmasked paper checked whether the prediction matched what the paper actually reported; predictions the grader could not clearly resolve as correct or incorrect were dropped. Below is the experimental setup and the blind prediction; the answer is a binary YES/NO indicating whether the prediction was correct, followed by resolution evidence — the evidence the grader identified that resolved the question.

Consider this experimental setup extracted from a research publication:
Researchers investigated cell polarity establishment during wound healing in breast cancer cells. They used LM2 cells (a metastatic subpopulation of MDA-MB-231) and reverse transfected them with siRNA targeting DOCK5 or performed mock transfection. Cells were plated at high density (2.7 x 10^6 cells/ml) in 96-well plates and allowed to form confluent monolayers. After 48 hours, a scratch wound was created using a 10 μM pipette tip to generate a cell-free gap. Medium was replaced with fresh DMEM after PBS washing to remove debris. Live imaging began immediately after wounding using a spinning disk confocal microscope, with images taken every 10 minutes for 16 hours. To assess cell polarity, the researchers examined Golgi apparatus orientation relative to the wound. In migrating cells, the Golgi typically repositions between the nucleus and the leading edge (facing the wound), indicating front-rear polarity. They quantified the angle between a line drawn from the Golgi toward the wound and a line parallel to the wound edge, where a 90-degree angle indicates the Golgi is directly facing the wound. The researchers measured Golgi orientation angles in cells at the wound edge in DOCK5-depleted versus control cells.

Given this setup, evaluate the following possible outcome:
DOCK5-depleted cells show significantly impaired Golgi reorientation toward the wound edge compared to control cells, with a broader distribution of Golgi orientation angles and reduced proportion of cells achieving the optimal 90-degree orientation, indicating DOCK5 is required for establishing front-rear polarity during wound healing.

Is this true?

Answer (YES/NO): YES